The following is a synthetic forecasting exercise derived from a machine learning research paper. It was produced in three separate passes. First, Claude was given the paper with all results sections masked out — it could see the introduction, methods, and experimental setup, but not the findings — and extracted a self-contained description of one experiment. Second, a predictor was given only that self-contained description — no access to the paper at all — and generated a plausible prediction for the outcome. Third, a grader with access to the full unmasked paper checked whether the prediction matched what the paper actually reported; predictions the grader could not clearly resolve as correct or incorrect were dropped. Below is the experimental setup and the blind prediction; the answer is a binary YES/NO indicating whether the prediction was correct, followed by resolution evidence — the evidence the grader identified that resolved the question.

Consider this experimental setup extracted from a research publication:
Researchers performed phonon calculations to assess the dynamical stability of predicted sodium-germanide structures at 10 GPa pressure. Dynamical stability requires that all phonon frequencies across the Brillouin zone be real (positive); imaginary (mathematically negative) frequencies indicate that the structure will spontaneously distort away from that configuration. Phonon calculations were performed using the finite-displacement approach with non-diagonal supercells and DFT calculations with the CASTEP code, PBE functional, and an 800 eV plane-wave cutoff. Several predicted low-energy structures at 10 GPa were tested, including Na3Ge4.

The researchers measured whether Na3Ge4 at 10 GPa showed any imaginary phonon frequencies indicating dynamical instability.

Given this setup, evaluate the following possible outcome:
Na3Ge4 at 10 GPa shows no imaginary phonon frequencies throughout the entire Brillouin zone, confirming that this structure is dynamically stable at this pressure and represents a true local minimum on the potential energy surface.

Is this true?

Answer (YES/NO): NO